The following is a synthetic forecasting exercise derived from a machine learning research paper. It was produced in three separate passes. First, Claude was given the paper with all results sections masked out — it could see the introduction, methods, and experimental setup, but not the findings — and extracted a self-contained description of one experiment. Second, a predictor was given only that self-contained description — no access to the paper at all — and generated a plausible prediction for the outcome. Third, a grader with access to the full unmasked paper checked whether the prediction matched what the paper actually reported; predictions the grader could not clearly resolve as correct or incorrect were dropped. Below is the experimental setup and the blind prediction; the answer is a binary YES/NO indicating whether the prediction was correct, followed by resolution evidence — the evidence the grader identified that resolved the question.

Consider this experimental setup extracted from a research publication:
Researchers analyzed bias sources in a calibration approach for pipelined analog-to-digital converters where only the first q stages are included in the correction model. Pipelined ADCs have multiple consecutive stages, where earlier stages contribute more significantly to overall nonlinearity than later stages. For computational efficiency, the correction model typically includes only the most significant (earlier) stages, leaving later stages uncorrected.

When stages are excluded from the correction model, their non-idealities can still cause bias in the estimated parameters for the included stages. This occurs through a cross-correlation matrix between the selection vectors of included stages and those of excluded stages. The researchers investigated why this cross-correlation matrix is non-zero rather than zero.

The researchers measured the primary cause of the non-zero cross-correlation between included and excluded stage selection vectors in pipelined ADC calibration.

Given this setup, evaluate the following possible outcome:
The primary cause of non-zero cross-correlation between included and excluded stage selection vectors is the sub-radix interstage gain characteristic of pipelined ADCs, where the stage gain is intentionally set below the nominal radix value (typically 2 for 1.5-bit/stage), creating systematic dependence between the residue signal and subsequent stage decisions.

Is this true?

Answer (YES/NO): NO